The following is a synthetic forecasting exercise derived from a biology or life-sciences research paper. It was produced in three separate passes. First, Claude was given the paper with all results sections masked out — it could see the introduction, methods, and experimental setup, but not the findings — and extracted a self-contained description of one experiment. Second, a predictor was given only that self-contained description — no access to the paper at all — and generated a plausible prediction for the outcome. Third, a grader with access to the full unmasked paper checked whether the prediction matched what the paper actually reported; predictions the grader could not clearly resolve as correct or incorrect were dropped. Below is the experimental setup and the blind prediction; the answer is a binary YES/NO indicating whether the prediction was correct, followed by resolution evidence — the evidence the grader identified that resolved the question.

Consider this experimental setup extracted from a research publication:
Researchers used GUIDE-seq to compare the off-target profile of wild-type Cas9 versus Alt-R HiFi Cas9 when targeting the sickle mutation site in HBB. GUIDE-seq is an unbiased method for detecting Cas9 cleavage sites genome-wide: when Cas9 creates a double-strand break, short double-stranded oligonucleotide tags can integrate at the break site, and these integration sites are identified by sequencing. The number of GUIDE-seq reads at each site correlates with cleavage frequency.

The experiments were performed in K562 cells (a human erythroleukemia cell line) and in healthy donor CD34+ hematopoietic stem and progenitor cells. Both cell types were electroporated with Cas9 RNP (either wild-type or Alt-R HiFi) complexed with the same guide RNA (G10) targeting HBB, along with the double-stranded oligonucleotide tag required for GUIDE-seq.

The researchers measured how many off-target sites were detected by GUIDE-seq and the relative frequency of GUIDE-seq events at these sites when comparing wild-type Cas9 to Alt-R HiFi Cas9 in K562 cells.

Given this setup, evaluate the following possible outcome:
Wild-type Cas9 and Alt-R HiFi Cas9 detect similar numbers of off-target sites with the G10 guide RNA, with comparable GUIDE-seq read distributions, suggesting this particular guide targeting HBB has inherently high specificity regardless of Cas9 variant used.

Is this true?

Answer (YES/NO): NO